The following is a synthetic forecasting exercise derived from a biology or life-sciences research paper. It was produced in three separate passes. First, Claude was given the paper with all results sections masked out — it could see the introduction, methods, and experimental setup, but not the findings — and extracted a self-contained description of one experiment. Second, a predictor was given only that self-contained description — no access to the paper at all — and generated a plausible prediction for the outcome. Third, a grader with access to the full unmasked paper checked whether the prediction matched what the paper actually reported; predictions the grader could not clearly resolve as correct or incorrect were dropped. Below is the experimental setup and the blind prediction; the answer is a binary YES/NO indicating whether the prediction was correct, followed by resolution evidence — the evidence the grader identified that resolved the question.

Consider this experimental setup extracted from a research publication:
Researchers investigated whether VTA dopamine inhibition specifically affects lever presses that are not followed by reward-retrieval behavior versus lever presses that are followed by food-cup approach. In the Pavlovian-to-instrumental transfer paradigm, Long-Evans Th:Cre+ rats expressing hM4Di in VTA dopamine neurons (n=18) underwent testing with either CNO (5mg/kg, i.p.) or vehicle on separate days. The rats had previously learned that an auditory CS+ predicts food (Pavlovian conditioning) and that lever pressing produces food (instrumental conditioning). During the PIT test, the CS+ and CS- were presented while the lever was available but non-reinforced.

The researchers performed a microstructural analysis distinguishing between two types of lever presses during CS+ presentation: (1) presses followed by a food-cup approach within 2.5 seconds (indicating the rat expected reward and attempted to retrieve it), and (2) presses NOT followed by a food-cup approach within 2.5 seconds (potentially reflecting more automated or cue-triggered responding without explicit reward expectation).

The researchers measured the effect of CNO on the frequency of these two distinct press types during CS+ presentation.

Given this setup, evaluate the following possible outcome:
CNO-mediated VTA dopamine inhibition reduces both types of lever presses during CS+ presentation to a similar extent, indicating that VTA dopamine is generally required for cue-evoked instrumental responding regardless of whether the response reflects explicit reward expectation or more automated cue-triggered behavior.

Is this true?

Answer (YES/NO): NO